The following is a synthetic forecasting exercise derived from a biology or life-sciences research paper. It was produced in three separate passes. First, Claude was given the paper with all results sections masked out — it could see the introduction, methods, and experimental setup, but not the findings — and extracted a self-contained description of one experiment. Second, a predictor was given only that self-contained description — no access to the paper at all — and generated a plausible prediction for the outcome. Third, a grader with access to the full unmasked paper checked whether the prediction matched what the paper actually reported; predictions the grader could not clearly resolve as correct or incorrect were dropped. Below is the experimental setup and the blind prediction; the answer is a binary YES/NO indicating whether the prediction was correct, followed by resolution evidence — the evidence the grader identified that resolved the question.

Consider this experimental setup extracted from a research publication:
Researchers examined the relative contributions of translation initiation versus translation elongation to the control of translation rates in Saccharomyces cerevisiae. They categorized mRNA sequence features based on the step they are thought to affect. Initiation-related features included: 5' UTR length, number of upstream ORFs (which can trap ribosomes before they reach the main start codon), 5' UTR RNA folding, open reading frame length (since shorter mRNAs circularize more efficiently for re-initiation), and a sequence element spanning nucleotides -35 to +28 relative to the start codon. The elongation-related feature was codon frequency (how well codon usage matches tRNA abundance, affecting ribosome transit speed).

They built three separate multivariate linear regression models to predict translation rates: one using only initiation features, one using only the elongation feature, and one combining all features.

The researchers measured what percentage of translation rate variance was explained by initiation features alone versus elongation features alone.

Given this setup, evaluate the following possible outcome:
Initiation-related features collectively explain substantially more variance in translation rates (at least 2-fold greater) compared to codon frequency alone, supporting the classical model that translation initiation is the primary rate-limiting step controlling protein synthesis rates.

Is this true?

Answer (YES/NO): NO